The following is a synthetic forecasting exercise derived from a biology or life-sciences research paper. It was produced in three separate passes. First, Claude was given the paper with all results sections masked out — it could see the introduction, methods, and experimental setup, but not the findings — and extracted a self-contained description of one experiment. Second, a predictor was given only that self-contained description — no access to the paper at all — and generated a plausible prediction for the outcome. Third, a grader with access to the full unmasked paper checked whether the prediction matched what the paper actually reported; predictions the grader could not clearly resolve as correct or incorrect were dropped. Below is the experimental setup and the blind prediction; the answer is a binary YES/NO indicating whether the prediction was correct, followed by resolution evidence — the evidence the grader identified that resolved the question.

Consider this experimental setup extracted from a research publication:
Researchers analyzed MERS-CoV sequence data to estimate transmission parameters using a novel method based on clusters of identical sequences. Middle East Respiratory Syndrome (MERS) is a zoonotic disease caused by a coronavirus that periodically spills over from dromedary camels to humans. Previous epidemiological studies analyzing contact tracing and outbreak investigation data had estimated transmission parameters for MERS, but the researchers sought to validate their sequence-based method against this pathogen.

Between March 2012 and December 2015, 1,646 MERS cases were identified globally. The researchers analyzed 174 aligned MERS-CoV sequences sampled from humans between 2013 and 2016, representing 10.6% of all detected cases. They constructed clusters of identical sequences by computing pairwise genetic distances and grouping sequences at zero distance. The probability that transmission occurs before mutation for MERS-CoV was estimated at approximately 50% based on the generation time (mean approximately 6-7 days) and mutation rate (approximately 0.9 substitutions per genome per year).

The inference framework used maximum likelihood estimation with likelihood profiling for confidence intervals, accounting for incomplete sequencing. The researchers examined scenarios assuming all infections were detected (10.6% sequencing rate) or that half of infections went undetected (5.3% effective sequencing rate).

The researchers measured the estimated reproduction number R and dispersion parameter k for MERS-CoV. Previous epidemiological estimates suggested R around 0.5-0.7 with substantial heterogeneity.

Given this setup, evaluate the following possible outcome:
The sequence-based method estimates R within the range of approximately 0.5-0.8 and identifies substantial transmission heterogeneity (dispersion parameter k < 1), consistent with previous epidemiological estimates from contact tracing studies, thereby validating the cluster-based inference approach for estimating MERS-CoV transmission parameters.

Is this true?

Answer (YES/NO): YES